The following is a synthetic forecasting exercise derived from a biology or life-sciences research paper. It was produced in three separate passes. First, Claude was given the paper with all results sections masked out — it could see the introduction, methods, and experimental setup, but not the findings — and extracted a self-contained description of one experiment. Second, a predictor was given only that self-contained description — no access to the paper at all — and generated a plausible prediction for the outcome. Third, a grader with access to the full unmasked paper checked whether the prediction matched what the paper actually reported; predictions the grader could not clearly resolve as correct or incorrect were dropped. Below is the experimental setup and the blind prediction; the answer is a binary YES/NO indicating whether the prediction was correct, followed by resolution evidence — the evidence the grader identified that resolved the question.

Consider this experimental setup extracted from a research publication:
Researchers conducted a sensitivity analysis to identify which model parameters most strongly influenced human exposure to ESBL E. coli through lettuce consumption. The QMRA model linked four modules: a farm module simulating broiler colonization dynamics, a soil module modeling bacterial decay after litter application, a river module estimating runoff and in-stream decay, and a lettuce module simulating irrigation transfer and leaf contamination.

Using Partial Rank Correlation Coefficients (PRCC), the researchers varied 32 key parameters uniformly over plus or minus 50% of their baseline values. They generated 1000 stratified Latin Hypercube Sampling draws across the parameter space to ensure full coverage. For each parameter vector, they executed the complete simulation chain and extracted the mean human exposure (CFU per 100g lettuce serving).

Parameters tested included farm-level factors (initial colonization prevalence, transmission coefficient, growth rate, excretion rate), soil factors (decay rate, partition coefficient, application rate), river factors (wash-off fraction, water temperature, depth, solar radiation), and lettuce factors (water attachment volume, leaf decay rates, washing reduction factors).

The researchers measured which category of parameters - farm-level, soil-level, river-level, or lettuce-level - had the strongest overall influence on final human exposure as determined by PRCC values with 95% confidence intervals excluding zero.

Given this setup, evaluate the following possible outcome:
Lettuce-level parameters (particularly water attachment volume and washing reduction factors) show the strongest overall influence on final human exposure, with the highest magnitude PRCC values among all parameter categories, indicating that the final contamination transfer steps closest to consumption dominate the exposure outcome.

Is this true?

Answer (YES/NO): NO